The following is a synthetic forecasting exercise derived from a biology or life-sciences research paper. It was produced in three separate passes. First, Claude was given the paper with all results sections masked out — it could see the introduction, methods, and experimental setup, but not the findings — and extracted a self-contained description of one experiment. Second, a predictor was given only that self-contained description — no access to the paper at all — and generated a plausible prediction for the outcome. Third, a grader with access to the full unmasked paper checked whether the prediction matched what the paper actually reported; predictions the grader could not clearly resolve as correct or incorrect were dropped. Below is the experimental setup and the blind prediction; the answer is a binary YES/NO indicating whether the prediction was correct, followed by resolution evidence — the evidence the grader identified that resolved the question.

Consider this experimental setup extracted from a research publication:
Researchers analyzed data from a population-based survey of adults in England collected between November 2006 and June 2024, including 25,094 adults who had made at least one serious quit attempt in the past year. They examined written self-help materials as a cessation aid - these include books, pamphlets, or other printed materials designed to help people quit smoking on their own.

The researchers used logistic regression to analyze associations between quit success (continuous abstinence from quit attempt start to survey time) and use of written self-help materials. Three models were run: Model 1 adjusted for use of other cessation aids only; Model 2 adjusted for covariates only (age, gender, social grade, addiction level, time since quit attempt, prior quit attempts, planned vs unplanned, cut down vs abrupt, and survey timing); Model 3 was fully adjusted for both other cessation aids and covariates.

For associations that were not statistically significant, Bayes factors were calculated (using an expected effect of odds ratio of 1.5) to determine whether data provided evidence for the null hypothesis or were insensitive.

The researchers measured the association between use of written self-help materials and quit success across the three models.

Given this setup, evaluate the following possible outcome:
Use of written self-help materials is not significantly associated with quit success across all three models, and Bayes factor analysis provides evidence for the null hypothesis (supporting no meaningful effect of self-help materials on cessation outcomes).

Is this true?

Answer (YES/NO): NO